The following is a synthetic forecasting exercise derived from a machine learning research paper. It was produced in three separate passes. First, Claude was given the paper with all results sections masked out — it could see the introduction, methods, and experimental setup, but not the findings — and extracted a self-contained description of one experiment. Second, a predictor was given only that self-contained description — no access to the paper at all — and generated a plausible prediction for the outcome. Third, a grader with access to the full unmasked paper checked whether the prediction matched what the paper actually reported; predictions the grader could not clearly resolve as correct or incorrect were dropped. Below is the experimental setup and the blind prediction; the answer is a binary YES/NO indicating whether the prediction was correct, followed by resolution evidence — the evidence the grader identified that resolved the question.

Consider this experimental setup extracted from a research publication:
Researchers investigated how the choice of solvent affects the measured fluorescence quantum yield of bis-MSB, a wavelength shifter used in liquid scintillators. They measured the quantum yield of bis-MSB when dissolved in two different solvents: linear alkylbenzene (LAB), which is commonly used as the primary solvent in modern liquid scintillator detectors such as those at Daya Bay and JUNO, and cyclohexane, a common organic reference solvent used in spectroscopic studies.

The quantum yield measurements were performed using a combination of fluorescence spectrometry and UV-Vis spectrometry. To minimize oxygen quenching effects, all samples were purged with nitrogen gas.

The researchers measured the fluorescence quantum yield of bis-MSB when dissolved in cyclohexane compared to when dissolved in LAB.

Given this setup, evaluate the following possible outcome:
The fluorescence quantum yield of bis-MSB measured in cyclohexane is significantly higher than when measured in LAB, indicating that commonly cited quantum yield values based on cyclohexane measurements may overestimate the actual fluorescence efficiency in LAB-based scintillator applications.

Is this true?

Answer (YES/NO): NO